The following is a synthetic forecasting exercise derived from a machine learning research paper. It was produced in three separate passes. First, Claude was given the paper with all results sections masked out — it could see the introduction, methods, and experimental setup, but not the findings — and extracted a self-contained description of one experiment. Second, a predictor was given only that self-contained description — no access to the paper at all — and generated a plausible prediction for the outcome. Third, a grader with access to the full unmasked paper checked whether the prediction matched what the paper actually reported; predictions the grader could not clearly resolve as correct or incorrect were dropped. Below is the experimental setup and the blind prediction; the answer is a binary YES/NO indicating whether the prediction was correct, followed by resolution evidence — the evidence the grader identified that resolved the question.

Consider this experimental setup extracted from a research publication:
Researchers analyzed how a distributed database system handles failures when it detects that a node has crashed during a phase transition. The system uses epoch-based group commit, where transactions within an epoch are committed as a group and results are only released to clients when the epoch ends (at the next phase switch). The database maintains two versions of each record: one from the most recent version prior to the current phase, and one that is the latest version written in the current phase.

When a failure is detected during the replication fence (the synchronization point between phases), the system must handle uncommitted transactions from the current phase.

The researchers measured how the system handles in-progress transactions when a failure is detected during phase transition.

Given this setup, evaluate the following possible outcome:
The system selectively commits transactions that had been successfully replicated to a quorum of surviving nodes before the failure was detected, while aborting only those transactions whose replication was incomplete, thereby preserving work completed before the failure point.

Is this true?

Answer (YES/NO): NO